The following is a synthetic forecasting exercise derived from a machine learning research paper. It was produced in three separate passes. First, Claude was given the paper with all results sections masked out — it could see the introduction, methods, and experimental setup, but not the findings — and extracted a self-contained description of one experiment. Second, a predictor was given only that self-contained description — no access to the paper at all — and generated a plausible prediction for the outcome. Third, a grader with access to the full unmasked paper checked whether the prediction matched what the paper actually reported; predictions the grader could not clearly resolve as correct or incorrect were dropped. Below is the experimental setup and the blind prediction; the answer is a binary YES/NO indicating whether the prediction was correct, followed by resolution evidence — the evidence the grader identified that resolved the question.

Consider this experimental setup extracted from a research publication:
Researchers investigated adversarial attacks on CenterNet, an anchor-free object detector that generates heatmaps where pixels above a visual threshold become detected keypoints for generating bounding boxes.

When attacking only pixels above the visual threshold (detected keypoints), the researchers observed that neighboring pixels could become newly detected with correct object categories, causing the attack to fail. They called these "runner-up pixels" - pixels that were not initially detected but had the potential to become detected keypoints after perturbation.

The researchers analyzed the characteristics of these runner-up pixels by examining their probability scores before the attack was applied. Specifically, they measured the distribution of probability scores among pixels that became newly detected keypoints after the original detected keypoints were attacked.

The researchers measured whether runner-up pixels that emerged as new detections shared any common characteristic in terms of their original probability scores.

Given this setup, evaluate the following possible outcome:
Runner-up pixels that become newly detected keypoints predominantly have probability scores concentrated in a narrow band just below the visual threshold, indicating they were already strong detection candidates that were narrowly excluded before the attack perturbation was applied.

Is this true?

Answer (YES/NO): YES